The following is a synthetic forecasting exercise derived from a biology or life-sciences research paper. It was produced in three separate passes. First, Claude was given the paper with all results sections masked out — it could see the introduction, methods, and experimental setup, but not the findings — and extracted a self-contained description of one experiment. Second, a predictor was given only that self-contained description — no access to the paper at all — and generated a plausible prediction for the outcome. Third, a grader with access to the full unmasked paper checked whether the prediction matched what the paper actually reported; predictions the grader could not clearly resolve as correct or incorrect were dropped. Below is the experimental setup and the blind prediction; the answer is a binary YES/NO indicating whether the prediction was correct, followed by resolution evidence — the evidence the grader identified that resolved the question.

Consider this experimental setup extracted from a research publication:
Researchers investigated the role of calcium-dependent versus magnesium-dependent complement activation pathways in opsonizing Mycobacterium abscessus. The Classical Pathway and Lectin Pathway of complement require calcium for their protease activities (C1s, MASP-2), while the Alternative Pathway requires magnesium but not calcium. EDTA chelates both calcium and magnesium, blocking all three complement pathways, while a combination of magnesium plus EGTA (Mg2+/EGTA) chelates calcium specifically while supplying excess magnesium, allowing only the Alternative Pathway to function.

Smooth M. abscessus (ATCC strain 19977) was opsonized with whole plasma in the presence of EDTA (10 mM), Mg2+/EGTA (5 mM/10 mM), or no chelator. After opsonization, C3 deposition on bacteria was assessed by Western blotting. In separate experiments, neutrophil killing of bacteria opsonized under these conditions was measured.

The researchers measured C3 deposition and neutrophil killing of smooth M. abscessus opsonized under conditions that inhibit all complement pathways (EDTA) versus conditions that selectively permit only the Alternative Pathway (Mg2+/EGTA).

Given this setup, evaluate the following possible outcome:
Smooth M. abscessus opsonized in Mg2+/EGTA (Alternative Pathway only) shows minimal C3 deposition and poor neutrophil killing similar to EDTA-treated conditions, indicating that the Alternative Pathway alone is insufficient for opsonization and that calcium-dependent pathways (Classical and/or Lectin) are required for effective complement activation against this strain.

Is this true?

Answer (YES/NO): NO